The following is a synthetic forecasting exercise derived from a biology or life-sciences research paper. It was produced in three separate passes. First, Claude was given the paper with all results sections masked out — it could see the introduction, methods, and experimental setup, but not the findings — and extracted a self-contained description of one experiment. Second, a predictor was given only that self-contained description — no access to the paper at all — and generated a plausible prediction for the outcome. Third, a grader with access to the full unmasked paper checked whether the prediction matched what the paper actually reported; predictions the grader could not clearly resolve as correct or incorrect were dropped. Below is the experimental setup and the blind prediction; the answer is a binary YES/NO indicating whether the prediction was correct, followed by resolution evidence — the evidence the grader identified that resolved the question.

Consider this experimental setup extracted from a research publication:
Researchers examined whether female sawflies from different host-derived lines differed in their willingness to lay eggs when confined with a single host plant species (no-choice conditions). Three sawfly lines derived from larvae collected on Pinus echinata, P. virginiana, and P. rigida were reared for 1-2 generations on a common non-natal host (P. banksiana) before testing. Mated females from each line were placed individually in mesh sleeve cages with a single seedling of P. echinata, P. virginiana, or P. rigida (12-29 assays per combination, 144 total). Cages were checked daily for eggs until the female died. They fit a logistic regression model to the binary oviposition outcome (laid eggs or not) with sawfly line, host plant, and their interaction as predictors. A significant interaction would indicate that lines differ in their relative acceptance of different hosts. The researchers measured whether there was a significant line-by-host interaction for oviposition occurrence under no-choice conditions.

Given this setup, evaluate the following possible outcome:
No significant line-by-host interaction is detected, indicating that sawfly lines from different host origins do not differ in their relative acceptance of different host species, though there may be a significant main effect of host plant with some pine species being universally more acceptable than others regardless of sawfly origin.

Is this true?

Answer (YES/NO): NO